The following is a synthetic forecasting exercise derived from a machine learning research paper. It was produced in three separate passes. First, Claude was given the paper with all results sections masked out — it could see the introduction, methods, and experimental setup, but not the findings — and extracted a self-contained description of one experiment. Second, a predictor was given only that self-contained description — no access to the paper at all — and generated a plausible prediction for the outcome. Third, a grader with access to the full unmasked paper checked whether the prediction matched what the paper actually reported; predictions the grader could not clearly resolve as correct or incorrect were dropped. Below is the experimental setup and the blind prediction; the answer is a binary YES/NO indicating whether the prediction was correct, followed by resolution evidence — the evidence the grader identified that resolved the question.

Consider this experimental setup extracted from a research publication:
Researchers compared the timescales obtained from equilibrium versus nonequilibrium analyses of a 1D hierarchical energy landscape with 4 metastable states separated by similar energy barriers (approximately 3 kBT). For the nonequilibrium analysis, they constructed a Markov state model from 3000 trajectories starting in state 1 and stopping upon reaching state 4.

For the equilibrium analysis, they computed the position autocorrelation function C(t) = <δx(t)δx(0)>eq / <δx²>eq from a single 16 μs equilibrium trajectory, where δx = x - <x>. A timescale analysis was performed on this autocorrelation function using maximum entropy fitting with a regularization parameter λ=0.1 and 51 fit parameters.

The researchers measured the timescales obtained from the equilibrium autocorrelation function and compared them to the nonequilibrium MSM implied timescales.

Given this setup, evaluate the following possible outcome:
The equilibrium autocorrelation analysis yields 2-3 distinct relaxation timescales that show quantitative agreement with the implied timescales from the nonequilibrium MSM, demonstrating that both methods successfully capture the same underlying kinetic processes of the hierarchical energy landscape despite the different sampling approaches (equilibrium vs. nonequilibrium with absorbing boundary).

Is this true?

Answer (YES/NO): NO